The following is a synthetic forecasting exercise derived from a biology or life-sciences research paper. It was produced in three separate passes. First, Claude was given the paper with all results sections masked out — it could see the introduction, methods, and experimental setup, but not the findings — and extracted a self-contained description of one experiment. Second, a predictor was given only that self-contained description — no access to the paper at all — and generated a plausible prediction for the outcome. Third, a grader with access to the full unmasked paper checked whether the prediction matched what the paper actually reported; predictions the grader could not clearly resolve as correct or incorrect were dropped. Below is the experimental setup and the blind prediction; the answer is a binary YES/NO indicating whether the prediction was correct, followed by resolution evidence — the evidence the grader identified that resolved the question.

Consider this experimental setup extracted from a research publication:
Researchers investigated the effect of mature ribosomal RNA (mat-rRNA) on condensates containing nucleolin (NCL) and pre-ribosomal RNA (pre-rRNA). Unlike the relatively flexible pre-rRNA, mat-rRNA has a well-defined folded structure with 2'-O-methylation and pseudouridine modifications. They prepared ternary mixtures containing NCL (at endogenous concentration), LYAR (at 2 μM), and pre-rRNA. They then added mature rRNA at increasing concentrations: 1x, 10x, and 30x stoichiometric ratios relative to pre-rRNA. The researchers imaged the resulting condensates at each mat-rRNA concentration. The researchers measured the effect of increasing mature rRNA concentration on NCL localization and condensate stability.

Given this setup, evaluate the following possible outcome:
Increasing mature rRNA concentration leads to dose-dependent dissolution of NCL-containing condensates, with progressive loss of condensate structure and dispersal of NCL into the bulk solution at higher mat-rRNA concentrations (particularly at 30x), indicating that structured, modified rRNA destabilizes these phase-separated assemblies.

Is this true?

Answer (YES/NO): YES